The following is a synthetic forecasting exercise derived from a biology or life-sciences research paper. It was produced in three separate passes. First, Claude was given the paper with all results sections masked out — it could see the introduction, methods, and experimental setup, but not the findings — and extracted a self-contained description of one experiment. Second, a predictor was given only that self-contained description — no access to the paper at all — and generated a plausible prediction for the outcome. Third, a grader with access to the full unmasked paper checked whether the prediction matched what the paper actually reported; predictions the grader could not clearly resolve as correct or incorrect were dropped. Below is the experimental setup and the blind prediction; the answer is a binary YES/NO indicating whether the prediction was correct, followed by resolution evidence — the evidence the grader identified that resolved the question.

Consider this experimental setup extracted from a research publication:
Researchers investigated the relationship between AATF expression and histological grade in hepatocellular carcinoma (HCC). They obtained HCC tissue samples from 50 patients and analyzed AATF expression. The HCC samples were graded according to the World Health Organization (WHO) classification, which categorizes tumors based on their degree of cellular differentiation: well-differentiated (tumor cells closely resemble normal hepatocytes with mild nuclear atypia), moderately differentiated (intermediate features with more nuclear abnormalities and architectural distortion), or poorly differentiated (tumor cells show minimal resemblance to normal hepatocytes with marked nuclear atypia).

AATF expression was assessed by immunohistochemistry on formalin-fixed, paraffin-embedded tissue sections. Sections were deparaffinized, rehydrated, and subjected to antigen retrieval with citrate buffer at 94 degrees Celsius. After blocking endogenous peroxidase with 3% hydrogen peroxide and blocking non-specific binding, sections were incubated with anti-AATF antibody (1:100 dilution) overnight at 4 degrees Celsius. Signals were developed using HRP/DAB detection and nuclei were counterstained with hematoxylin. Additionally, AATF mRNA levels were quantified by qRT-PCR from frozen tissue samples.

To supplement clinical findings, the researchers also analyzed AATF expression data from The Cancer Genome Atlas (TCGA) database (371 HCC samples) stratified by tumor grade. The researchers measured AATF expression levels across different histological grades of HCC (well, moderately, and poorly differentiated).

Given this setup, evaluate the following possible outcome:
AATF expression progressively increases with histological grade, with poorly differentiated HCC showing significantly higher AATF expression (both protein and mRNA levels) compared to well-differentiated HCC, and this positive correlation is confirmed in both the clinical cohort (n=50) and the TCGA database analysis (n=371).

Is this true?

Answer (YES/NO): YES